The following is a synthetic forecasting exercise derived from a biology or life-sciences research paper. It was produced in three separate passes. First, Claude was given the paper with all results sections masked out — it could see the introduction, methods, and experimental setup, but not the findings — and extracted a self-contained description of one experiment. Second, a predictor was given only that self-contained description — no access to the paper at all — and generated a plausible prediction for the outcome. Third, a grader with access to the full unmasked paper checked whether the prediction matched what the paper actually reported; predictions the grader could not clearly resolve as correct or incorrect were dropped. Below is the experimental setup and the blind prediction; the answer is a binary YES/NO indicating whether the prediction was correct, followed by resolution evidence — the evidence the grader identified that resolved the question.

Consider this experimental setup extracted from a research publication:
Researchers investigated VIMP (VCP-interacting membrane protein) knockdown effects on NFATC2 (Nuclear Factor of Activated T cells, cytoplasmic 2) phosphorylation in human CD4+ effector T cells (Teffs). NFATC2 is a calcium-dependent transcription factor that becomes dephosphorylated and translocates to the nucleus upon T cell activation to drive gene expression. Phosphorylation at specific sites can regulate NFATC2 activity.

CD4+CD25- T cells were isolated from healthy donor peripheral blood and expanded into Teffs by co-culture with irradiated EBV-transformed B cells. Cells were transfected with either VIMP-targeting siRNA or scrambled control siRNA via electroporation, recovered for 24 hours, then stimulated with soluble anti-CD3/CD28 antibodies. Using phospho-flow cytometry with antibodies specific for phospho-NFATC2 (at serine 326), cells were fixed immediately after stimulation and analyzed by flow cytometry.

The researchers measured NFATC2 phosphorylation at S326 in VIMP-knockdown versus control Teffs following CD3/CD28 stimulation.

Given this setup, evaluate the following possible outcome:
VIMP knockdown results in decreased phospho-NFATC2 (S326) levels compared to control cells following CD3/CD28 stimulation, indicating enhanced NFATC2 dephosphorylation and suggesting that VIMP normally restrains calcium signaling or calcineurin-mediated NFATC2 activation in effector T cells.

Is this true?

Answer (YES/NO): YES